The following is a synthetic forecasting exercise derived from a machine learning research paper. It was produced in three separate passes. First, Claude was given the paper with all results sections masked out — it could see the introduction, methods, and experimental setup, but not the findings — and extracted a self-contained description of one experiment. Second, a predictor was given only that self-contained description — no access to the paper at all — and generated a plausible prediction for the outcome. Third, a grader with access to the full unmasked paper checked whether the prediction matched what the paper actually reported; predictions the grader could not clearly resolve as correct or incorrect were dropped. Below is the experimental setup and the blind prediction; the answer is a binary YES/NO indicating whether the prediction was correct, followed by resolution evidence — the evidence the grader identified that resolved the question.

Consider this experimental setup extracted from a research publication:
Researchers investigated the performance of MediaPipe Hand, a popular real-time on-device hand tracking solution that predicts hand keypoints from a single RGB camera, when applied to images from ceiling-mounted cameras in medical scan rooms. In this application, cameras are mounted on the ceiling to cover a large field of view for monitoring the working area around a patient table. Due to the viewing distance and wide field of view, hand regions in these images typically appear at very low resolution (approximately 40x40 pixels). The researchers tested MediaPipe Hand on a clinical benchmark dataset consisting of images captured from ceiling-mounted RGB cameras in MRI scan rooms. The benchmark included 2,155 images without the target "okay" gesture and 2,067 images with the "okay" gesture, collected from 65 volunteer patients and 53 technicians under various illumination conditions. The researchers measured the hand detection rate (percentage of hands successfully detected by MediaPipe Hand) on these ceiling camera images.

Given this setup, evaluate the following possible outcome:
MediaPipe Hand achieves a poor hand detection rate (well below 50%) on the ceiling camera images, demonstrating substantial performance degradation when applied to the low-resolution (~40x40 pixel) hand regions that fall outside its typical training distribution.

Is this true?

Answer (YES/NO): NO